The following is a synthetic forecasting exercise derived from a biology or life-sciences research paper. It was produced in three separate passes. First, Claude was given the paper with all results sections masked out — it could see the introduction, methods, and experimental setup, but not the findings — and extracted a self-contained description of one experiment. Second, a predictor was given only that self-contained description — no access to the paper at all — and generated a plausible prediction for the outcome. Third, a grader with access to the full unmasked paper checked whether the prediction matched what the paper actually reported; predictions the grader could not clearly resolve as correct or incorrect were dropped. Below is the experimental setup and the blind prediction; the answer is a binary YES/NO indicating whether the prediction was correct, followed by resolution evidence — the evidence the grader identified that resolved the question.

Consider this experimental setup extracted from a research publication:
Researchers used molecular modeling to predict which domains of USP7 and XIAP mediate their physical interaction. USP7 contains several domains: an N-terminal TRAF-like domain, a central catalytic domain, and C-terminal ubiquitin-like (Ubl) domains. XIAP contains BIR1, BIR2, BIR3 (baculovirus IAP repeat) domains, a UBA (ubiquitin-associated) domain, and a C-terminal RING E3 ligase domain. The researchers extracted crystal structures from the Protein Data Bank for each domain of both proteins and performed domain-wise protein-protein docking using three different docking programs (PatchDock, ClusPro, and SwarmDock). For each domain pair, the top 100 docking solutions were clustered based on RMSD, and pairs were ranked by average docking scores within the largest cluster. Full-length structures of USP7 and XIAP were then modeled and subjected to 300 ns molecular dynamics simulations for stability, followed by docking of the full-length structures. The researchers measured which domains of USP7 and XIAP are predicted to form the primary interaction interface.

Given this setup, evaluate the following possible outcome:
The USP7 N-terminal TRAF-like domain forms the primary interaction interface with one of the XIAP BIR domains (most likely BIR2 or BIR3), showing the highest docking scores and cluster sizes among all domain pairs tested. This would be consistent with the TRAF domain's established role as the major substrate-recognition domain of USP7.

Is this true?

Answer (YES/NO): NO